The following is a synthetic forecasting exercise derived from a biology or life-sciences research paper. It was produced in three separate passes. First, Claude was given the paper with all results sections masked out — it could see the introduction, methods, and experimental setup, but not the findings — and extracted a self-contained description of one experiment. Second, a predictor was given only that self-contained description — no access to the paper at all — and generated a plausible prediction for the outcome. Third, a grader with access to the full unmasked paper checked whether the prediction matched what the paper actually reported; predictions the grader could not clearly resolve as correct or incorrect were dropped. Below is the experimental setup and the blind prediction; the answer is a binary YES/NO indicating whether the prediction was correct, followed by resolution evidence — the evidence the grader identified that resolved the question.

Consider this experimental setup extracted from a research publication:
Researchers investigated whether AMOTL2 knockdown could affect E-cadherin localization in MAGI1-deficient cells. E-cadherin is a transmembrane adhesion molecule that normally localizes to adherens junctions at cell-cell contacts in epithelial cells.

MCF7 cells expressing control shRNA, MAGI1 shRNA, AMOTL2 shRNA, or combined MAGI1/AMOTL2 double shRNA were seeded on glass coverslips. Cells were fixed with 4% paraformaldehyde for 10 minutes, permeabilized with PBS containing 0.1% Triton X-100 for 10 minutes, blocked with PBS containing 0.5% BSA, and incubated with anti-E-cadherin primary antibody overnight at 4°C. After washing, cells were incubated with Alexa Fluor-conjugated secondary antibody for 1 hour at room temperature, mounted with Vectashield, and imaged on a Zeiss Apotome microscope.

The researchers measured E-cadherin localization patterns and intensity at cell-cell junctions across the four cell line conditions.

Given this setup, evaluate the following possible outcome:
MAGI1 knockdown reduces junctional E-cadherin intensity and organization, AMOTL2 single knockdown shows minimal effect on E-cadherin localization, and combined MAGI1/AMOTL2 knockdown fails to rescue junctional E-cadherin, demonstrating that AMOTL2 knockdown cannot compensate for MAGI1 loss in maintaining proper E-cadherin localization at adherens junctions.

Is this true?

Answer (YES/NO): NO